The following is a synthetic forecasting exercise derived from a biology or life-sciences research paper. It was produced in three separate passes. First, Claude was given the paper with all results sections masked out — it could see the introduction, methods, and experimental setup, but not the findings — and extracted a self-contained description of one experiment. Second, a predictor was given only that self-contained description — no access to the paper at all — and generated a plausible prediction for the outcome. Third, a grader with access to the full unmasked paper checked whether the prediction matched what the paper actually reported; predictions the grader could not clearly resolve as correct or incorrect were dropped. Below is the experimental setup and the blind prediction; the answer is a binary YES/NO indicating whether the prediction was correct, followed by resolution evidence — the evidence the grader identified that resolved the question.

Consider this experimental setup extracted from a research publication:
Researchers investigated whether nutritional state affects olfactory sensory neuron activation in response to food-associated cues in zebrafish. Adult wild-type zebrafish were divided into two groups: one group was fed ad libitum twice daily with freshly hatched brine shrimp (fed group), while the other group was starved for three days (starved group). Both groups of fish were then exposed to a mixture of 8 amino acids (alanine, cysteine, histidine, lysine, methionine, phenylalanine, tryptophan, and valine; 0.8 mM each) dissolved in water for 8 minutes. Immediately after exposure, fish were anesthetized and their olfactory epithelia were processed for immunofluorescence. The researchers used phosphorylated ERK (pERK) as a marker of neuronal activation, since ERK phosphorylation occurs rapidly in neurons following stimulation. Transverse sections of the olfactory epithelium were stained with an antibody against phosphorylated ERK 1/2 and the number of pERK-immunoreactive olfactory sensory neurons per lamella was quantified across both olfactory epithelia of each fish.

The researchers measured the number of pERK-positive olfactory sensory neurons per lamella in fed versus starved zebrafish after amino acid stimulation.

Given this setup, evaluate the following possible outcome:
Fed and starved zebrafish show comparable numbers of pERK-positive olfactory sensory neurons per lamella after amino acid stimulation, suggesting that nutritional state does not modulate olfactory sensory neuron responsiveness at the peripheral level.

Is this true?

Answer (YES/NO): NO